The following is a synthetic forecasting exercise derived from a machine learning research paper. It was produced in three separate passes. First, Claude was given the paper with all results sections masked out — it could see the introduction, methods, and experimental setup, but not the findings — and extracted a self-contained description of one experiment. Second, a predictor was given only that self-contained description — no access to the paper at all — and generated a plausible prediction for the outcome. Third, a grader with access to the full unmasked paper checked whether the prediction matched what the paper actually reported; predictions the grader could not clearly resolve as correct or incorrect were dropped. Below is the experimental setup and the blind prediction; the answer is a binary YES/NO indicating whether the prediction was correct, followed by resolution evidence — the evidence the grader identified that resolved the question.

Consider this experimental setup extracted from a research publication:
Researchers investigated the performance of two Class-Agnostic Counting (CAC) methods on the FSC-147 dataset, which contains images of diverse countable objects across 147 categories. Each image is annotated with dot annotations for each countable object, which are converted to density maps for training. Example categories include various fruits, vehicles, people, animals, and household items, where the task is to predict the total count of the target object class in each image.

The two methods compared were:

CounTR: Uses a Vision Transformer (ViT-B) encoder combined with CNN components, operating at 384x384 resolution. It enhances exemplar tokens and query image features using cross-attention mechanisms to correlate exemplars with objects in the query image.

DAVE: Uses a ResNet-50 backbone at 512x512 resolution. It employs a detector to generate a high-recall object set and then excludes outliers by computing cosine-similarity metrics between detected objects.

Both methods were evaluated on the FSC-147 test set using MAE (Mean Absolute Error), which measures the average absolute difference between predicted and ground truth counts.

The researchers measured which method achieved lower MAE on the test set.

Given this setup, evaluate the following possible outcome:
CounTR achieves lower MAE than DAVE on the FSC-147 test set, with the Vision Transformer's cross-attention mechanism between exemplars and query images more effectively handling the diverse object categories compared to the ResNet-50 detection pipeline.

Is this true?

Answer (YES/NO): YES